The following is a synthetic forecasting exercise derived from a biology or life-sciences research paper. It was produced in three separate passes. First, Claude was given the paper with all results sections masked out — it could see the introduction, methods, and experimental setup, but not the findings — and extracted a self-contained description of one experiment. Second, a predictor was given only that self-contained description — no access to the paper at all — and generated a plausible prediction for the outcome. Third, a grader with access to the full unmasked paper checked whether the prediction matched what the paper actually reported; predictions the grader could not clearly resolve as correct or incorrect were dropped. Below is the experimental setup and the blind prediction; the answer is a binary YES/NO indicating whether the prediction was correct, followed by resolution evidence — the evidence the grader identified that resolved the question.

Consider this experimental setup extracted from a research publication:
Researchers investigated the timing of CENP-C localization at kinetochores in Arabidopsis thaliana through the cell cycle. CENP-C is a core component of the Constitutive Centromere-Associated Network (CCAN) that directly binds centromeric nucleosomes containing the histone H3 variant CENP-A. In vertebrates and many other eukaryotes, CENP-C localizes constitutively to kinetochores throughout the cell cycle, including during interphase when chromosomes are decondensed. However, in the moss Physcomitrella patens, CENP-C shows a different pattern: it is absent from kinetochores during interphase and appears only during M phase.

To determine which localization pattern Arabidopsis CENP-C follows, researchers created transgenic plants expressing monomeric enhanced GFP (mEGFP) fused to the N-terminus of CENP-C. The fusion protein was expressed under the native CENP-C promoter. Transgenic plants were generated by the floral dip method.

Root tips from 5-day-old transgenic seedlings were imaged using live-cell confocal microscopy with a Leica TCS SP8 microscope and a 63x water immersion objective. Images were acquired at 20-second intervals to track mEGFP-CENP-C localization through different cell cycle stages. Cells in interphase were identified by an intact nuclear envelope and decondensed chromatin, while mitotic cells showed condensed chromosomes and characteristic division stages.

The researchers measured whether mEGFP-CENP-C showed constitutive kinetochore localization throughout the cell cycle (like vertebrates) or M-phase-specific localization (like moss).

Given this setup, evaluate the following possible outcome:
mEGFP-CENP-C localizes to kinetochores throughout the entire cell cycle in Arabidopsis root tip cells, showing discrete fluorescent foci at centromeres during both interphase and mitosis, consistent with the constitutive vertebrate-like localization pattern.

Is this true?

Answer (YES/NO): YES